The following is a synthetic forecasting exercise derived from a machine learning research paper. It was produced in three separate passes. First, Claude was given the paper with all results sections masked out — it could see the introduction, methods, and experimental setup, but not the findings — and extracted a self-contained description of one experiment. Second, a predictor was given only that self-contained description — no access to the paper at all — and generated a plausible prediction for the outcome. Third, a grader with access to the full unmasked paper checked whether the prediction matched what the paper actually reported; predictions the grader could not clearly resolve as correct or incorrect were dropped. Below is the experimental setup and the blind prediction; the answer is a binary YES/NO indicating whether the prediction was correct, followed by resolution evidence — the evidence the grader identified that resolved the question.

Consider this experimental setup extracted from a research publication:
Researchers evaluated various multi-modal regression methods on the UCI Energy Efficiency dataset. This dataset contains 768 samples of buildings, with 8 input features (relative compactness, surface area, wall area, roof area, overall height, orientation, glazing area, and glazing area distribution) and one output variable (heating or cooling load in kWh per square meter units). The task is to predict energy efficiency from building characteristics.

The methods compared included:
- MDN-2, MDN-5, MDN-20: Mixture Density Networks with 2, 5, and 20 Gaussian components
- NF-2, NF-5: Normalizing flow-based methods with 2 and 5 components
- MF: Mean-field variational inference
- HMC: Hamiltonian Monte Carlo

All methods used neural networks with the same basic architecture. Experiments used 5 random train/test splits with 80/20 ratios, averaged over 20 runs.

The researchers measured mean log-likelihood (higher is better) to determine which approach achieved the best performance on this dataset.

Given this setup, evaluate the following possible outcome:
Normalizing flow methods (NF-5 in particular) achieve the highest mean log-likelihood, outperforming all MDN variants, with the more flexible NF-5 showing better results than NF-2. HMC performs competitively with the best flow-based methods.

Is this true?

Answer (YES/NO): NO